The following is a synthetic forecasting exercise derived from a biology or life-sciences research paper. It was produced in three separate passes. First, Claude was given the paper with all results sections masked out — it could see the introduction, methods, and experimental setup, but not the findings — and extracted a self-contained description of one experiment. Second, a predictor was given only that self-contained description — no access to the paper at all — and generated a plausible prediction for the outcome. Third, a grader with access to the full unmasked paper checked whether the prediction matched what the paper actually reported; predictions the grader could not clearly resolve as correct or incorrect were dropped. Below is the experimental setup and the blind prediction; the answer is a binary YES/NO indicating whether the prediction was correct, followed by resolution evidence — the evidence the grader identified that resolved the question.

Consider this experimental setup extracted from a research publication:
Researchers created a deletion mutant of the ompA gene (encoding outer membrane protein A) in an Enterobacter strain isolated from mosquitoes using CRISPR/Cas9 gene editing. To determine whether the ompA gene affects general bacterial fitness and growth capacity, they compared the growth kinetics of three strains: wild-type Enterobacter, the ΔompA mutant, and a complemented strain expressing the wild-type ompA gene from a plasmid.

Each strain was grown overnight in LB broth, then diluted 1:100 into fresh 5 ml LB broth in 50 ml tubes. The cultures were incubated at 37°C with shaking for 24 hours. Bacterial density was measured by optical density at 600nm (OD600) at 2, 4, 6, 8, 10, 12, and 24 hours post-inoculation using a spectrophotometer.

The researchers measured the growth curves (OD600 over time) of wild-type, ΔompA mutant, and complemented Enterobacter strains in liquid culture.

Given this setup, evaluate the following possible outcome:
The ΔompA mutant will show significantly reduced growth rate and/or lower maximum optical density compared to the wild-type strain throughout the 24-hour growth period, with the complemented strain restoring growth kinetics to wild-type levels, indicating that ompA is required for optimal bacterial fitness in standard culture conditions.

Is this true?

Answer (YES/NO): NO